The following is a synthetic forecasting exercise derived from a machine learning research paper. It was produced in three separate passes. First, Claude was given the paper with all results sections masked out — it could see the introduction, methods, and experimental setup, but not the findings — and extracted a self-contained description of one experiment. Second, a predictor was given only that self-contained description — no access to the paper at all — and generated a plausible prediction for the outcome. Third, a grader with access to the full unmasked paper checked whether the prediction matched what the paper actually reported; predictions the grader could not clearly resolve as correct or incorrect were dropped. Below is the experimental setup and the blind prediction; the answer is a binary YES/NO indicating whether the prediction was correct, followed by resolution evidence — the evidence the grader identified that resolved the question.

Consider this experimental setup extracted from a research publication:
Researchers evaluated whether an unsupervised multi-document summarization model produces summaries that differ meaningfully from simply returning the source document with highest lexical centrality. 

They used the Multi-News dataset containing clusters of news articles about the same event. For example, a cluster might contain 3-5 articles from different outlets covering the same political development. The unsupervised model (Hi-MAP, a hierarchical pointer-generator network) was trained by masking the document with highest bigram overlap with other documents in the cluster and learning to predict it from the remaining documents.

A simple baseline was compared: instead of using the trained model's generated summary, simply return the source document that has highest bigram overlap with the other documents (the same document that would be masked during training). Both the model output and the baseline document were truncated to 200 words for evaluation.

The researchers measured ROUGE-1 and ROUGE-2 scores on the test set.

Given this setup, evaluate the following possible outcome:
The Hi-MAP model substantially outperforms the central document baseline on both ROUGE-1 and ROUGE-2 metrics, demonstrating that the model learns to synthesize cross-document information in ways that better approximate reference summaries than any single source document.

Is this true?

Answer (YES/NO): NO